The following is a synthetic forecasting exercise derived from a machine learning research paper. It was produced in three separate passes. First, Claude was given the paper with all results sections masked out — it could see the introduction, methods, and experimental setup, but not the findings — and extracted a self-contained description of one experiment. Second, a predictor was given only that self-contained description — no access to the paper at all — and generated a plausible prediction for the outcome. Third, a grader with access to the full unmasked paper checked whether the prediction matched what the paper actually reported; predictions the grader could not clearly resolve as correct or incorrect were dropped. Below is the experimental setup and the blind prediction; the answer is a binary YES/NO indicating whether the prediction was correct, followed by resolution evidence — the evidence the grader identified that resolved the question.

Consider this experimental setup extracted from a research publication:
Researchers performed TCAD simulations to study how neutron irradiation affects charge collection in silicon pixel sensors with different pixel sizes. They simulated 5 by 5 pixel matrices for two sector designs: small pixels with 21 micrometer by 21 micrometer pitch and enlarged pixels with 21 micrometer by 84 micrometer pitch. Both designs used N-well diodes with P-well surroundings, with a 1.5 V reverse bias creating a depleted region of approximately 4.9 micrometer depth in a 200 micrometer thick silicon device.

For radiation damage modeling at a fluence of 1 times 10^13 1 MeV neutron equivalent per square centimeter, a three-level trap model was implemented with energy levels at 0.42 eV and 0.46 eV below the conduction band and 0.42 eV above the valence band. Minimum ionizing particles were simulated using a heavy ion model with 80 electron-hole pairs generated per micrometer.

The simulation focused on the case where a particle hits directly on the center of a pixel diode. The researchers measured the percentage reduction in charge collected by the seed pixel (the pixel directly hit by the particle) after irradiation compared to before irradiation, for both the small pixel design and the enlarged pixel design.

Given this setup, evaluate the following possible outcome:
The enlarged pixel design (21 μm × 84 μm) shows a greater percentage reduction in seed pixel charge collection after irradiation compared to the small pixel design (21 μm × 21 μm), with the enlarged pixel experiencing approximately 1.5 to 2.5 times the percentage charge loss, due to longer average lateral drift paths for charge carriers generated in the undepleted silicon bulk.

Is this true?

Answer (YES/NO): NO